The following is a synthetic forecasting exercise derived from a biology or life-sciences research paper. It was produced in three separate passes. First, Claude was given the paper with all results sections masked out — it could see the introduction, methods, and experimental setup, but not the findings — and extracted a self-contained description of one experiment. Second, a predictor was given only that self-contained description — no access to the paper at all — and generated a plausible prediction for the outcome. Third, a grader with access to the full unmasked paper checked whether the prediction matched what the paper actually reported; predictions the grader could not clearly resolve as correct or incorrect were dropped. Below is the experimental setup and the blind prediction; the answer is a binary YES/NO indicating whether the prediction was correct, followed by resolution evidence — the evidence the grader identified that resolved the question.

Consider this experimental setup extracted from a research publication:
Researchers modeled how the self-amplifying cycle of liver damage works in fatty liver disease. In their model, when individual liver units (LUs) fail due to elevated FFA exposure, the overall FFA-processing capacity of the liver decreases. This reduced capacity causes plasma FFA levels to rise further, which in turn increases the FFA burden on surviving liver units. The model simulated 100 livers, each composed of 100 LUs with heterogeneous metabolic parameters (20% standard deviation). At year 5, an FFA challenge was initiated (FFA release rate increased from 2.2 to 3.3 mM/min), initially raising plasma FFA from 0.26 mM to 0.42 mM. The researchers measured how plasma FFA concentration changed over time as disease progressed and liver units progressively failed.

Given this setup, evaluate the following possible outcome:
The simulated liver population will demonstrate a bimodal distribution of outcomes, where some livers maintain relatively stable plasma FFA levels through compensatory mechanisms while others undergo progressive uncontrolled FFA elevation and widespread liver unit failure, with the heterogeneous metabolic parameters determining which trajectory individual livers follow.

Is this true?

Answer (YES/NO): NO